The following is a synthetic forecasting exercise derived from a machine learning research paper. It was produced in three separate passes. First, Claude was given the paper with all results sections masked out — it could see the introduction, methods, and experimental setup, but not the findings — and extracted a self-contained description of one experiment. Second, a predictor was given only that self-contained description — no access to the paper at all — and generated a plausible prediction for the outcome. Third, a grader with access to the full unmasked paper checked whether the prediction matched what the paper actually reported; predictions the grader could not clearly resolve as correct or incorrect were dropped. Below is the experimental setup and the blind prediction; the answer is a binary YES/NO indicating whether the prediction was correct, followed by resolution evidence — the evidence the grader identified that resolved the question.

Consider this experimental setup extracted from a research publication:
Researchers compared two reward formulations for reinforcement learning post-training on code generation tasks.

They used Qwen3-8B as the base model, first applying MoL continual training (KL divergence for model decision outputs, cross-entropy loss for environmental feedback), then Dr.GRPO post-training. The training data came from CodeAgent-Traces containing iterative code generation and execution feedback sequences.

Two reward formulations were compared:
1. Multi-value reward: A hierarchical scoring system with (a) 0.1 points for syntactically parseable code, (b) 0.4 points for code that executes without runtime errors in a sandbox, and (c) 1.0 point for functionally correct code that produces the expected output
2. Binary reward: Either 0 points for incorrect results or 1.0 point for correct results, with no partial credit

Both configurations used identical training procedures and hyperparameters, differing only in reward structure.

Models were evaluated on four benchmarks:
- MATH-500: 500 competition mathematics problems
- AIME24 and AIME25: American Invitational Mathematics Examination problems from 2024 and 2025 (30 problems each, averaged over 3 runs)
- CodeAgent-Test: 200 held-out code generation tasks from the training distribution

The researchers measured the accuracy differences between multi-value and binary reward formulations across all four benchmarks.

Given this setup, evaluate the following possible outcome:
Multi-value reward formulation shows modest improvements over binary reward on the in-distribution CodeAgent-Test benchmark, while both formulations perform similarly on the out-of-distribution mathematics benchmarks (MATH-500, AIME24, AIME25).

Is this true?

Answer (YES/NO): YES